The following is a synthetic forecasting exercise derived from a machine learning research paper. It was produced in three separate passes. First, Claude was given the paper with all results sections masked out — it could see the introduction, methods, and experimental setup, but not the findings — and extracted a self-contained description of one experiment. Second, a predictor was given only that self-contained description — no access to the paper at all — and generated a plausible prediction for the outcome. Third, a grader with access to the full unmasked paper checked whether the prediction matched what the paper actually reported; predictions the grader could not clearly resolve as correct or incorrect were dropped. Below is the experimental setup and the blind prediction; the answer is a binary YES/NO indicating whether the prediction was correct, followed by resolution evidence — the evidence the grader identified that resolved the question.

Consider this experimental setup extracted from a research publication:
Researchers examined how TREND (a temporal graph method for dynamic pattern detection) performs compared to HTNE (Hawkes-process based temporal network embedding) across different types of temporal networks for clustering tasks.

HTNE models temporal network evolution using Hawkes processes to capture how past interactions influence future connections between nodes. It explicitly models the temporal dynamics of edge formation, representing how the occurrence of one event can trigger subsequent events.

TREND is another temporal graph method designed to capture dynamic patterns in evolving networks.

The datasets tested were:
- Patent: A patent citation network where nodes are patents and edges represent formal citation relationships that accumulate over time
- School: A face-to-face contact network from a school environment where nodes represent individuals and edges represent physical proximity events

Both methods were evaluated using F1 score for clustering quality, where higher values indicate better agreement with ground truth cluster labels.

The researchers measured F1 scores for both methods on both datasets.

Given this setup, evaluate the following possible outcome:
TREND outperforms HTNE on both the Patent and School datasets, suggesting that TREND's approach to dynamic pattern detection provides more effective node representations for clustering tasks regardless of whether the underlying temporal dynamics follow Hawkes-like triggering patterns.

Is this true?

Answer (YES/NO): NO